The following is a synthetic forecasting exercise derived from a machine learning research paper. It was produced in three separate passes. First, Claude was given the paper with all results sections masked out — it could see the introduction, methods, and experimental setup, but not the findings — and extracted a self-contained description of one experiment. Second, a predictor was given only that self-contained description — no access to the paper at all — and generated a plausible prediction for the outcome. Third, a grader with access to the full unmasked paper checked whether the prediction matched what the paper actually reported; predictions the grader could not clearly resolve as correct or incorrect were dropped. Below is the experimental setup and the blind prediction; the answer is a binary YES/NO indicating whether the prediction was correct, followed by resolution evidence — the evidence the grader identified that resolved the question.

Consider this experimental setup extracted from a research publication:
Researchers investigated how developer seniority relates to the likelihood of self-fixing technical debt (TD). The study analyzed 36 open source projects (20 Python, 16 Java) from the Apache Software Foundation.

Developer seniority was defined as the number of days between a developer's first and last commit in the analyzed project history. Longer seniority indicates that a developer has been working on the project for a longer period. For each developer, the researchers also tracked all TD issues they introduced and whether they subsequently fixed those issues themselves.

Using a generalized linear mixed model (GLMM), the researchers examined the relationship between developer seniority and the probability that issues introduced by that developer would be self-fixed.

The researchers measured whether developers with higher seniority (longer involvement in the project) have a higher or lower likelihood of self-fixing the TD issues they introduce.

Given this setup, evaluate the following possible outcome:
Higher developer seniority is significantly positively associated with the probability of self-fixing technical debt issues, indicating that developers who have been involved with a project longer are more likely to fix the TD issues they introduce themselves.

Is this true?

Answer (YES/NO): NO